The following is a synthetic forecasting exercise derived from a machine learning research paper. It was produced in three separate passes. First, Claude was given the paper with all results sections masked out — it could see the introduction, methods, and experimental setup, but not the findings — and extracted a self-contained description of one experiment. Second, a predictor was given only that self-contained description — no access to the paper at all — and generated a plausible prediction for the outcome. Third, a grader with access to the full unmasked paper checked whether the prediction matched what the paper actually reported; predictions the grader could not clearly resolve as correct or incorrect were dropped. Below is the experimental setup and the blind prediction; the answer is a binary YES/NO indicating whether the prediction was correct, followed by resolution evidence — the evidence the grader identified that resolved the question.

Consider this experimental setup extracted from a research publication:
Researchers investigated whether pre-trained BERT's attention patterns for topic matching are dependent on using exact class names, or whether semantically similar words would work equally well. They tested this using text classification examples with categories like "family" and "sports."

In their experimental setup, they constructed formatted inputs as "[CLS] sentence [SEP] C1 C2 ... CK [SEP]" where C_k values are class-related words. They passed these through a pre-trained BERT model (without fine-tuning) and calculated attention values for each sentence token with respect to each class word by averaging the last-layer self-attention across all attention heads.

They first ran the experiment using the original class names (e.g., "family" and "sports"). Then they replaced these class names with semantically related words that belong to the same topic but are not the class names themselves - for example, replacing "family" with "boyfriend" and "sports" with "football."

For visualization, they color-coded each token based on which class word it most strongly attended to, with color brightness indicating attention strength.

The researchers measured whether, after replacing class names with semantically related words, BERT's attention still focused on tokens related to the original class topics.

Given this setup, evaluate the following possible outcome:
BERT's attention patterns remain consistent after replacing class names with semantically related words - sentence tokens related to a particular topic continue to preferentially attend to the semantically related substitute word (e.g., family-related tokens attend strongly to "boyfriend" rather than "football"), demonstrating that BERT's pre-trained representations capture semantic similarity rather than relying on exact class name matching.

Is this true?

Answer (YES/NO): YES